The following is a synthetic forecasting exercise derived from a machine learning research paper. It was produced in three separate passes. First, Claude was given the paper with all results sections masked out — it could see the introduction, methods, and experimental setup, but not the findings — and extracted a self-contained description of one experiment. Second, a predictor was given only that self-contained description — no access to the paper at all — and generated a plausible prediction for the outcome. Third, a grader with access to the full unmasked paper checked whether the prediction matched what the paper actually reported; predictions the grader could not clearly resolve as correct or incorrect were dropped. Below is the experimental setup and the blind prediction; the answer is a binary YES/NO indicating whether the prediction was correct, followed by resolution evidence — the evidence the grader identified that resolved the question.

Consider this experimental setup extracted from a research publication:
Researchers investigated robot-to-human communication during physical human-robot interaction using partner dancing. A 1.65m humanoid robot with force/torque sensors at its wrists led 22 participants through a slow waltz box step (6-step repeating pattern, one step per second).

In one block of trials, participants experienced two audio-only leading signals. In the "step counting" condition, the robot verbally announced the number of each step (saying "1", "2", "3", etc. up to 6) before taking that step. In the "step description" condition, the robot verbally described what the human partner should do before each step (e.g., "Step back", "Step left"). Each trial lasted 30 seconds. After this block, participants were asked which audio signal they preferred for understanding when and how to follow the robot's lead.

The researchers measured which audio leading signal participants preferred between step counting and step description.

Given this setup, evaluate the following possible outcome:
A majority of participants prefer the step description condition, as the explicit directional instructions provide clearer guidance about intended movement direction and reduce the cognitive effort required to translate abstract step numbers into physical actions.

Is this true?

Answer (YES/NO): YES